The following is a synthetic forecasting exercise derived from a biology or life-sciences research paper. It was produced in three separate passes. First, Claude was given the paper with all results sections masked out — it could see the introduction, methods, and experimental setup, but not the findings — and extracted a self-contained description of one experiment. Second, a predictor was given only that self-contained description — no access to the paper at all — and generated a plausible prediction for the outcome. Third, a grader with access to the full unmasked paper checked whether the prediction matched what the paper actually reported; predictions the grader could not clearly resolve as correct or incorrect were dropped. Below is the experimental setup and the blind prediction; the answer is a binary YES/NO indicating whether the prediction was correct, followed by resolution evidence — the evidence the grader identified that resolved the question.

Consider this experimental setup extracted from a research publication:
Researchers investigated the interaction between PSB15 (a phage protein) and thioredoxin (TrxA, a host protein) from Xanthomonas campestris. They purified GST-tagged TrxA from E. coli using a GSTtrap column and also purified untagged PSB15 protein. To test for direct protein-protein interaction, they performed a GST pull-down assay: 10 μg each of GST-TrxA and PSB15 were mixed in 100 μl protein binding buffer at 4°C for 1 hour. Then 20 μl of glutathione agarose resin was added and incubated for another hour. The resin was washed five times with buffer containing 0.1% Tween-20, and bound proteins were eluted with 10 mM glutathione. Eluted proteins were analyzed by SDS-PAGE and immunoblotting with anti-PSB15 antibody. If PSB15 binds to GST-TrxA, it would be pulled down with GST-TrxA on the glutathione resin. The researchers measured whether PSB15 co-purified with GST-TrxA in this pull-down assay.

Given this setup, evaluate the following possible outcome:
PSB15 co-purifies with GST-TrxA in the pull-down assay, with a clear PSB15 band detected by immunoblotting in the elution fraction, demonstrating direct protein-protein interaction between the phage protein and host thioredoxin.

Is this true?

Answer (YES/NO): YES